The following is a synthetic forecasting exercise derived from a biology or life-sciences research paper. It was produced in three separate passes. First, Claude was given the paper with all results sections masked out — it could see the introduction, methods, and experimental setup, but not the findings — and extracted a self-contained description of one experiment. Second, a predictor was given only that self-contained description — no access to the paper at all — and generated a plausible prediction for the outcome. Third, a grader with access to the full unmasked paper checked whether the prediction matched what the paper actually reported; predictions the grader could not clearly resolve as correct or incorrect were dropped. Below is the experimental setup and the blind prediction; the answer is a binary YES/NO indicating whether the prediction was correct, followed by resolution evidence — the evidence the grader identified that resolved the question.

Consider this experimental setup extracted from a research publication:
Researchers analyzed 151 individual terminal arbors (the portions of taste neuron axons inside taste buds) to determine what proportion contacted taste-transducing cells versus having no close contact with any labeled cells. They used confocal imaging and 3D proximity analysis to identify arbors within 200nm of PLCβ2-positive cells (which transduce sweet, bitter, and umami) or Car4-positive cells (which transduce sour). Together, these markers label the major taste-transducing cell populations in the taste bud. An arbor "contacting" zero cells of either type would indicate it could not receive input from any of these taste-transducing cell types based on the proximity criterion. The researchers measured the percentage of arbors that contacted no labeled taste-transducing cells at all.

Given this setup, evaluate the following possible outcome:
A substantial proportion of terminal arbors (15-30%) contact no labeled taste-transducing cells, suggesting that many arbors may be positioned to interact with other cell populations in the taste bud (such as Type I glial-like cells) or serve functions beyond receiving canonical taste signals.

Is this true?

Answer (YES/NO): NO